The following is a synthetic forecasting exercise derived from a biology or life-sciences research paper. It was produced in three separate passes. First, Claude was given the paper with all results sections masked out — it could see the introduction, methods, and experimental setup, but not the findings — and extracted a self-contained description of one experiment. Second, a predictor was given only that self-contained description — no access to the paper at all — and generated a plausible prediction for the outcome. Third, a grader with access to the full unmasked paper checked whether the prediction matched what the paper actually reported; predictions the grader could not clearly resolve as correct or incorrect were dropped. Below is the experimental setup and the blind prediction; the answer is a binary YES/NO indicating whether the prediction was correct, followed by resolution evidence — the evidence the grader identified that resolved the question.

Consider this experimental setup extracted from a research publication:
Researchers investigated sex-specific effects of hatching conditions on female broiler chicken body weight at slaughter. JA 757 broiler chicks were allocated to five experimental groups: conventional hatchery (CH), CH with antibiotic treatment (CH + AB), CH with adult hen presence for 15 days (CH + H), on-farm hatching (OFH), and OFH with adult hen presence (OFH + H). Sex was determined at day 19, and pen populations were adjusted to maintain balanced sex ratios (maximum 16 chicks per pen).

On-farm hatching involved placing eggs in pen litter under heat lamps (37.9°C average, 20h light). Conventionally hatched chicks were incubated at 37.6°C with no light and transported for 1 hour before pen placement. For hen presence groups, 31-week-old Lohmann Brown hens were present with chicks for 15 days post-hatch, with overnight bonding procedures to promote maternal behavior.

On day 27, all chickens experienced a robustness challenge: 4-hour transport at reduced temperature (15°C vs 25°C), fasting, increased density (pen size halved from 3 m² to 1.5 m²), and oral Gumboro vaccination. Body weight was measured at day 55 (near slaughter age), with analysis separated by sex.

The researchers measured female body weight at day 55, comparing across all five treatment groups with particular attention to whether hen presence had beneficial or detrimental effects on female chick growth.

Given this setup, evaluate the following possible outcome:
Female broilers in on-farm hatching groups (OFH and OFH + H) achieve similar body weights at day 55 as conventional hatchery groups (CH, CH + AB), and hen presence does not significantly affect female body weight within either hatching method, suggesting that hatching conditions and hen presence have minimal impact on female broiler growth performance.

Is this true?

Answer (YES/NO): NO